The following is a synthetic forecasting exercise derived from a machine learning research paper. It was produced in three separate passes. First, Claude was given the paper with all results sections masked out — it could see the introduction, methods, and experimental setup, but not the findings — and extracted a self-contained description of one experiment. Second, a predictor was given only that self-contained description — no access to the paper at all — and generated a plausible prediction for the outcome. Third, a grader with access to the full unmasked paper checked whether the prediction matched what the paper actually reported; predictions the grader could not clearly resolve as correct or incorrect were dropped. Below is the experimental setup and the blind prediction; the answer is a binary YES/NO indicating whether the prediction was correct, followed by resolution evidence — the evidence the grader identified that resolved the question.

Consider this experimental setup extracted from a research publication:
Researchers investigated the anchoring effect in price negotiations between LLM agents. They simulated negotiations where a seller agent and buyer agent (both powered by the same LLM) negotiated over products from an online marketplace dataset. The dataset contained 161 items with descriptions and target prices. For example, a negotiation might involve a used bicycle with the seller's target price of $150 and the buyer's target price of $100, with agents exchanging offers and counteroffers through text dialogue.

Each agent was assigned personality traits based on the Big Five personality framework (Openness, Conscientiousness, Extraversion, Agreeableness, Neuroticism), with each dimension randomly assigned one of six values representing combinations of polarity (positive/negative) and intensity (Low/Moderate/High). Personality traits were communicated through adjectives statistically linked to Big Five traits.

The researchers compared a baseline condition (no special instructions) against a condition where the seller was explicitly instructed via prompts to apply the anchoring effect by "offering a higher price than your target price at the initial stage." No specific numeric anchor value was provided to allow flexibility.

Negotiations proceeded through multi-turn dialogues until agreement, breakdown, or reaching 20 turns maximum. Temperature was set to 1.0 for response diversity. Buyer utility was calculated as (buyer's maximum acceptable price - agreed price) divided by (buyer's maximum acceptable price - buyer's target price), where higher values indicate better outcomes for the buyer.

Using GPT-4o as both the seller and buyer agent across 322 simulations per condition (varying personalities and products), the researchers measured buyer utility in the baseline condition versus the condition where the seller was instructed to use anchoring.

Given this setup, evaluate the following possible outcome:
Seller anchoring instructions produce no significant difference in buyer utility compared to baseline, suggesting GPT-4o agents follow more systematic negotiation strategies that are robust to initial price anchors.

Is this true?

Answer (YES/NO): NO